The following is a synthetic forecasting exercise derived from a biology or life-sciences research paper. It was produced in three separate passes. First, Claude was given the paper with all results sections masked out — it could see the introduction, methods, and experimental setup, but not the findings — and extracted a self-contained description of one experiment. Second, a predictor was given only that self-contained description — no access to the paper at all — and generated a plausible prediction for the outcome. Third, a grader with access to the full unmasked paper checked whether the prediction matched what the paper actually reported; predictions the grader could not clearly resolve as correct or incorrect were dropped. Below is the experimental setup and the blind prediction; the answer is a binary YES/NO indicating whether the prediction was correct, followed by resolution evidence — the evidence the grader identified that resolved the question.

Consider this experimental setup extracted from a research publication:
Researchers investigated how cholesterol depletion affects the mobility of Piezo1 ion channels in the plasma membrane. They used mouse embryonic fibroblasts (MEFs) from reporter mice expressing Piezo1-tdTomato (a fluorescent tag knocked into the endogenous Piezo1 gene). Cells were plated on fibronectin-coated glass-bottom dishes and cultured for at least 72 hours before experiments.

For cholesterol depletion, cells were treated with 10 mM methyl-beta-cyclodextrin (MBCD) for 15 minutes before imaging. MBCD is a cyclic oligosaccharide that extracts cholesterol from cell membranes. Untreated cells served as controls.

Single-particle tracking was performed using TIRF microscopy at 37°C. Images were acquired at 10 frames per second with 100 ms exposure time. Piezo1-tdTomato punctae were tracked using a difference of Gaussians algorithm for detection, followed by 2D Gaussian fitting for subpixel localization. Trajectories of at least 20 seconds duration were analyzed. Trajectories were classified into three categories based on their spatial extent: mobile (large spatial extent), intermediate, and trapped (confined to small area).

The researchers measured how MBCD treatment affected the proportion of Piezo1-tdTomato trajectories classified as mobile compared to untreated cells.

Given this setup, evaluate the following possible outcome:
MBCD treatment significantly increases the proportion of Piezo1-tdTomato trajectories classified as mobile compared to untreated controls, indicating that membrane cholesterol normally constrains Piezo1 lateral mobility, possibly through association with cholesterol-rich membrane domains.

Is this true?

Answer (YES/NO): YES